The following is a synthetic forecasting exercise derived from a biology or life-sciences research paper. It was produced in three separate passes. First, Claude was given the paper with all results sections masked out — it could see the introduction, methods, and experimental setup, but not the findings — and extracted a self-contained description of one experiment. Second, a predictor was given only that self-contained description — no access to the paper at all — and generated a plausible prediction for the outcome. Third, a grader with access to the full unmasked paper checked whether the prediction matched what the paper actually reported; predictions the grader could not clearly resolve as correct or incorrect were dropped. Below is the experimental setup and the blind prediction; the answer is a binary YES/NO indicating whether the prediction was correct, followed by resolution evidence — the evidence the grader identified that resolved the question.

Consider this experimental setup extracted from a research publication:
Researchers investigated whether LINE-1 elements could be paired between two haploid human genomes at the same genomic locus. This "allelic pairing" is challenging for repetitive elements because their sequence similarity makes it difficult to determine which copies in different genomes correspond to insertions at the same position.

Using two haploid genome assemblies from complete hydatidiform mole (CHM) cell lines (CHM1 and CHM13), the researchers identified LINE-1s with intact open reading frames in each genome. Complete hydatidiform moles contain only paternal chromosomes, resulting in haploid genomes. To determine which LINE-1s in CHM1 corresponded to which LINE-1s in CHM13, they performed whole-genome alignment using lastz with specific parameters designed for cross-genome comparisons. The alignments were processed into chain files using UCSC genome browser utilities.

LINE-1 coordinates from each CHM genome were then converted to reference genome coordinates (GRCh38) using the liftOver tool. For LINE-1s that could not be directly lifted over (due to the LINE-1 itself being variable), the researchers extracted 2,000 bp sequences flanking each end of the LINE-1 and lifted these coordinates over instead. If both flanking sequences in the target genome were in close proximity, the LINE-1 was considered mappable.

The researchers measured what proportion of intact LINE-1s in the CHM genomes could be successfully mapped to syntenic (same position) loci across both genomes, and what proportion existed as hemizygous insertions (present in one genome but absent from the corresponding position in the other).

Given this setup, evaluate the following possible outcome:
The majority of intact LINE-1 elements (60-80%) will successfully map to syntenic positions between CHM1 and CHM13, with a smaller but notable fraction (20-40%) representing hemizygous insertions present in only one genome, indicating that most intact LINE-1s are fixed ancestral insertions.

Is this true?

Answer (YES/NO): NO